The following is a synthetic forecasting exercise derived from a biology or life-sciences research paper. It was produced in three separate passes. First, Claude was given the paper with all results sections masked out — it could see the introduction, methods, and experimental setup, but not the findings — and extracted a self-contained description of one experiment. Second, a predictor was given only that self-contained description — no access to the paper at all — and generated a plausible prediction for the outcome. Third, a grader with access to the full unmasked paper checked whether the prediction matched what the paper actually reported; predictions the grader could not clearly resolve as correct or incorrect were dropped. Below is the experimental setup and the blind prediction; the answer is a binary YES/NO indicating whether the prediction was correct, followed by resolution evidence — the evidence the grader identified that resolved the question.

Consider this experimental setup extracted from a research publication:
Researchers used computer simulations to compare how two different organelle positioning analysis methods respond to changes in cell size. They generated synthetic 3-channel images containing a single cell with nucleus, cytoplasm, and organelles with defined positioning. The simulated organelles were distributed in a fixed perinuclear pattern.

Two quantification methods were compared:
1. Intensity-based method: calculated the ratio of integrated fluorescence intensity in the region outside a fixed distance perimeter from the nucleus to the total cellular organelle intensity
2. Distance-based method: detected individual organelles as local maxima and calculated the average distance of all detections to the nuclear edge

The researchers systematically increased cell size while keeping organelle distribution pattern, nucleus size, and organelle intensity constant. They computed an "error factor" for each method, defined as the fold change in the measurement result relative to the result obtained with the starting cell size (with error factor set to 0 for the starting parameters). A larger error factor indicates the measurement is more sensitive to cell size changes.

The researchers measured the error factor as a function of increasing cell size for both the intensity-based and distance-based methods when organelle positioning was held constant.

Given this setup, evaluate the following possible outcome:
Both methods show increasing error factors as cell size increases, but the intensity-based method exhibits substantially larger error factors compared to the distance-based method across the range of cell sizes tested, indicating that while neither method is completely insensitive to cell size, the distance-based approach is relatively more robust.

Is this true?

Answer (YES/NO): YES